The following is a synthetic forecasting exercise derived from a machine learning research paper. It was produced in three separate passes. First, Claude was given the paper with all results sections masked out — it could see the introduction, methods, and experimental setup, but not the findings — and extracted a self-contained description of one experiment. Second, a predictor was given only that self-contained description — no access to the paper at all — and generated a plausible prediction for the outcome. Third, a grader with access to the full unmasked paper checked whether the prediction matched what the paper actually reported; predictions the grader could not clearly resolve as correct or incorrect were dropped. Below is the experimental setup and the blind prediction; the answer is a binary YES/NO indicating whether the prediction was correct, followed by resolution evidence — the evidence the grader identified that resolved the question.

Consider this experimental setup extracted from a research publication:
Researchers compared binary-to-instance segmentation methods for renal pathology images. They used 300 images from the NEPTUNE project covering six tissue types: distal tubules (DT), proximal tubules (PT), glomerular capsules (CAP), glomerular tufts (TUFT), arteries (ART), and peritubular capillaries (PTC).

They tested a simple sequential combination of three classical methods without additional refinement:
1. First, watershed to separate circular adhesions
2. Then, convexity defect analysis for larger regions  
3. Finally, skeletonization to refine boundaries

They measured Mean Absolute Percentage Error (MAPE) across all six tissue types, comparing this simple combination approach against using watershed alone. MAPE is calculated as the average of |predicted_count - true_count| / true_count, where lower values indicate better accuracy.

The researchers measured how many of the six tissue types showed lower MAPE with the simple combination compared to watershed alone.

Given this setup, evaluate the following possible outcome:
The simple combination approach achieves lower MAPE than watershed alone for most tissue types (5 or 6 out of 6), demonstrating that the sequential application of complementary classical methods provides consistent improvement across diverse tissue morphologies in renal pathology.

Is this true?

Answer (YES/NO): NO